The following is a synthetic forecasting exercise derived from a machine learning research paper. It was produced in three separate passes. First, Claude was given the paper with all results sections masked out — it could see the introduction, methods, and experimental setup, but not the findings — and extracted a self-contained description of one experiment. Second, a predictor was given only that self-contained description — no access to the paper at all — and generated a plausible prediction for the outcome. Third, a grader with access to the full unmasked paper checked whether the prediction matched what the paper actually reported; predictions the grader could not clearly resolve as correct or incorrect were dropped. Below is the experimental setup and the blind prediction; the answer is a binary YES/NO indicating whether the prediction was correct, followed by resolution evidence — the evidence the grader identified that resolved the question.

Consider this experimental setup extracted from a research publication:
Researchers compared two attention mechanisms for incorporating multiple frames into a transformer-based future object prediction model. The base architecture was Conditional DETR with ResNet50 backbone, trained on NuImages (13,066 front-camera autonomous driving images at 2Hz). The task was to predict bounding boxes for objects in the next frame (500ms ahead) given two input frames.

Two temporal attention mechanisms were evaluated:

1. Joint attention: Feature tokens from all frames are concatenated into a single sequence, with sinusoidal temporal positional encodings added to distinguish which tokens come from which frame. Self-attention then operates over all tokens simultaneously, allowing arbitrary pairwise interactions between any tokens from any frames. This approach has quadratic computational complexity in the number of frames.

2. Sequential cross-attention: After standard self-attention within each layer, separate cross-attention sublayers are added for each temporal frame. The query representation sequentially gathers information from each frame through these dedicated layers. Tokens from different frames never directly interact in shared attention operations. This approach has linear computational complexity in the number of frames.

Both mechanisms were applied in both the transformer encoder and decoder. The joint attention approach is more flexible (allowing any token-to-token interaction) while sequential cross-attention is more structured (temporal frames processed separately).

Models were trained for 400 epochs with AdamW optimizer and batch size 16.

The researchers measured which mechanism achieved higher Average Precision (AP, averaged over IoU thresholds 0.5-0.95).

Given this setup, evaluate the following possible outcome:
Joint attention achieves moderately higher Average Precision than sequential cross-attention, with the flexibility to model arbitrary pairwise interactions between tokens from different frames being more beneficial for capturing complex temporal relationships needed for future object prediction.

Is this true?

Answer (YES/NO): NO